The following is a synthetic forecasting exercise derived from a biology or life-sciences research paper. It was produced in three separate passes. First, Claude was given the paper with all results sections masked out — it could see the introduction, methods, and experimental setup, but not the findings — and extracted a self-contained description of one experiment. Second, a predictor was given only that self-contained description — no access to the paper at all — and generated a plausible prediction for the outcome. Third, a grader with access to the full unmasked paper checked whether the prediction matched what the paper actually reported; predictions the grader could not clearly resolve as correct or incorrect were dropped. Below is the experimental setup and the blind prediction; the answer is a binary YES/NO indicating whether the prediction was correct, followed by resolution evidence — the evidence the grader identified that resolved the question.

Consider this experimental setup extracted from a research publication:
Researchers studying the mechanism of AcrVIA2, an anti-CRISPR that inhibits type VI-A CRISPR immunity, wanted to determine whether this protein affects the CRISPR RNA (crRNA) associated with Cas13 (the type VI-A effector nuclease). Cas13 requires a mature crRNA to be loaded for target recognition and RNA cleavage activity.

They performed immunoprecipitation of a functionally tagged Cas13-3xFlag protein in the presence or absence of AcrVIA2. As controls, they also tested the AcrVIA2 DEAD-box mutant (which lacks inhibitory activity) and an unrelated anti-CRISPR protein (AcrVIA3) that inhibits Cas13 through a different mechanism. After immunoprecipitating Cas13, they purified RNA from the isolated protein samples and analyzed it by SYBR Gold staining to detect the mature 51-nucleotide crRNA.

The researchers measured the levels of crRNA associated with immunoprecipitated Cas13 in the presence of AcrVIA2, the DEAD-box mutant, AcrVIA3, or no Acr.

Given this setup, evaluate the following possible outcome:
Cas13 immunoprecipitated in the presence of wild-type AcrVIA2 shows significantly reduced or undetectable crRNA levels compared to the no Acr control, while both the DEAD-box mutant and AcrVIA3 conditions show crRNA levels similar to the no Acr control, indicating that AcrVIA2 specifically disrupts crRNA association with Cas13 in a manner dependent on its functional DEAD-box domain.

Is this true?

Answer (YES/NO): YES